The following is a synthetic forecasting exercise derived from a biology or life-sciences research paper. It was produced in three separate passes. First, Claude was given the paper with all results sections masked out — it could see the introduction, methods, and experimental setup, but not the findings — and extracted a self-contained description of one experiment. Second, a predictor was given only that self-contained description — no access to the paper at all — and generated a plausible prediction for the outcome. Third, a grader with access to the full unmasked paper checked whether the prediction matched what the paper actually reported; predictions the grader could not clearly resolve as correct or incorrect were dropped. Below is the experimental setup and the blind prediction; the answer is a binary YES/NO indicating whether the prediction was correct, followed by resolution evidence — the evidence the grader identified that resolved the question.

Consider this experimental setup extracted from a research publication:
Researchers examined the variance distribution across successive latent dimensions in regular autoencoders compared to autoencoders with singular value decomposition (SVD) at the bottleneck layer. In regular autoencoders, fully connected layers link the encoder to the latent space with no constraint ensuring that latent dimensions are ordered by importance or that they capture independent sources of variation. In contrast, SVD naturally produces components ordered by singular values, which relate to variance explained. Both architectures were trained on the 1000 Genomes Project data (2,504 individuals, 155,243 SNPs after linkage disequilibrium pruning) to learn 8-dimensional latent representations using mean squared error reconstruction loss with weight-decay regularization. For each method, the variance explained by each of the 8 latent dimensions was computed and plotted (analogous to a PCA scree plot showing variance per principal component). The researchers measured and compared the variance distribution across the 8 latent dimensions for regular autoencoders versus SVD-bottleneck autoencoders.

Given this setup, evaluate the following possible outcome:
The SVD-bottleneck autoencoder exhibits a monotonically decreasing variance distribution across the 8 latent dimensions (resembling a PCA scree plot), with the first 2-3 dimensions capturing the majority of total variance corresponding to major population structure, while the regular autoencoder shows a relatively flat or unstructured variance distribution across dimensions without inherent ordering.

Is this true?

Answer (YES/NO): YES